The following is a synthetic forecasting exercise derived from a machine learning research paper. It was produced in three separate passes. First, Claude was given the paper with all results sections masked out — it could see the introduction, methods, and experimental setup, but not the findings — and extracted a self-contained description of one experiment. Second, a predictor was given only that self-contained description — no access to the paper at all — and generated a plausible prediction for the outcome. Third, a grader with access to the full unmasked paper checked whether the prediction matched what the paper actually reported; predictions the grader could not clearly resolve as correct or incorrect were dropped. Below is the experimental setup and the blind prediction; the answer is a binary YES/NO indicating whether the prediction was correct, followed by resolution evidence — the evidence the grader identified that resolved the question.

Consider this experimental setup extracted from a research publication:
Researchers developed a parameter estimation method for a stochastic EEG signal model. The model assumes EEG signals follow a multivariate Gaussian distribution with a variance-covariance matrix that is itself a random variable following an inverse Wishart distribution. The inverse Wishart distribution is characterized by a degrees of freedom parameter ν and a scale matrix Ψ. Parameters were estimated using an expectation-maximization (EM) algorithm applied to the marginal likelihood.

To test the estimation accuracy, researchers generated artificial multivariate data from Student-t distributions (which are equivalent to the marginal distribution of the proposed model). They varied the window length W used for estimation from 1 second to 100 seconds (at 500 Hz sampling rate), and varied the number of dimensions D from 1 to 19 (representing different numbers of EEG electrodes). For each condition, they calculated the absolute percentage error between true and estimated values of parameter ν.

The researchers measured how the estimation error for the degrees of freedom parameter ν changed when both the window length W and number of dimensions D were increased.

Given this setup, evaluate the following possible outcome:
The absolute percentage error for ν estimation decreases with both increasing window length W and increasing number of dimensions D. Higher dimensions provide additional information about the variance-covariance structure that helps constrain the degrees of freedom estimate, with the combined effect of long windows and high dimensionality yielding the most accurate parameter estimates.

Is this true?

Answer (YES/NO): YES